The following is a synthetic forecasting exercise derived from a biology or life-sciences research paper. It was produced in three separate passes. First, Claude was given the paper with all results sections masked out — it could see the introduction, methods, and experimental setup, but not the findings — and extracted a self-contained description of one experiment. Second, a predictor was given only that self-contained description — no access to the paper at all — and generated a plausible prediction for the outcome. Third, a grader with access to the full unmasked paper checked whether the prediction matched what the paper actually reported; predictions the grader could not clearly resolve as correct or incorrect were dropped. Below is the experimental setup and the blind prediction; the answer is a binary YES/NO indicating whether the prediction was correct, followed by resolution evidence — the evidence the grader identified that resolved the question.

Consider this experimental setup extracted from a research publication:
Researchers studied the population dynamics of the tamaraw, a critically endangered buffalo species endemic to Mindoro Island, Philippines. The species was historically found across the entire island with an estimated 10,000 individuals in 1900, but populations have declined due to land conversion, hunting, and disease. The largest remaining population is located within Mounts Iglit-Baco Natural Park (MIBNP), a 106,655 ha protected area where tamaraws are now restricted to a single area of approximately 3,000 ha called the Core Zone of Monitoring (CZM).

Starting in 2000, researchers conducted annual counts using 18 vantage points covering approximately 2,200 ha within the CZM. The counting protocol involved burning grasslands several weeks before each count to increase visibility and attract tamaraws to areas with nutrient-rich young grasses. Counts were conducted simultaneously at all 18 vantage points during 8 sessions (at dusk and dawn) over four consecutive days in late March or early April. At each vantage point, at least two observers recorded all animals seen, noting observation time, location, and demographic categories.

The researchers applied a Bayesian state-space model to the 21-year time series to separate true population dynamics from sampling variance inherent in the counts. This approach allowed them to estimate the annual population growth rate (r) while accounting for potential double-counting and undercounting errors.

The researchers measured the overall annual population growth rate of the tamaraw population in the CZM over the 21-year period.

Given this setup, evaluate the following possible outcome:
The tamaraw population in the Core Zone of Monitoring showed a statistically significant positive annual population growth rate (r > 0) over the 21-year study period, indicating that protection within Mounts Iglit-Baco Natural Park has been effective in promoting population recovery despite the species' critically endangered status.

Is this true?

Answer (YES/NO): YES